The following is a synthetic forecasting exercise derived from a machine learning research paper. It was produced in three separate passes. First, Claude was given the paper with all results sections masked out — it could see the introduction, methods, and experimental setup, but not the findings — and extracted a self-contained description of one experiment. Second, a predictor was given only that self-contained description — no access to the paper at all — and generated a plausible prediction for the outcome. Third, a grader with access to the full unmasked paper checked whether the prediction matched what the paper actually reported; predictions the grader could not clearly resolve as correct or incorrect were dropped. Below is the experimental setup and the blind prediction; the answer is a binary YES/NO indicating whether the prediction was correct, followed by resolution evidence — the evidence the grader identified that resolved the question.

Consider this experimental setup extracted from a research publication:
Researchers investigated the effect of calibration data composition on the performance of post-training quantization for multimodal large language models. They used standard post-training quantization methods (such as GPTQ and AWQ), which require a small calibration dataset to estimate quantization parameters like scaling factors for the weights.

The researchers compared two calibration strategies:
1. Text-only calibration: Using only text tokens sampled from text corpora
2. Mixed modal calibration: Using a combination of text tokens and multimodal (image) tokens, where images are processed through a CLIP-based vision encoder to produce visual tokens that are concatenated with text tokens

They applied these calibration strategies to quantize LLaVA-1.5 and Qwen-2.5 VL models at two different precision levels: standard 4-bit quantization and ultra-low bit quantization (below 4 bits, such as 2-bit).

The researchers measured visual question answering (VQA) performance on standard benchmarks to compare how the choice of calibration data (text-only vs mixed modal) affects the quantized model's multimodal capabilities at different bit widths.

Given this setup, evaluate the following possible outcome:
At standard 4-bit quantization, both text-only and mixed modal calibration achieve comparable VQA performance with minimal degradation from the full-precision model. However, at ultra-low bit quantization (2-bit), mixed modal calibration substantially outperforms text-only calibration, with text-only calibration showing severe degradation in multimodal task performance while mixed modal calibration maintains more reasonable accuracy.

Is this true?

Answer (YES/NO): NO